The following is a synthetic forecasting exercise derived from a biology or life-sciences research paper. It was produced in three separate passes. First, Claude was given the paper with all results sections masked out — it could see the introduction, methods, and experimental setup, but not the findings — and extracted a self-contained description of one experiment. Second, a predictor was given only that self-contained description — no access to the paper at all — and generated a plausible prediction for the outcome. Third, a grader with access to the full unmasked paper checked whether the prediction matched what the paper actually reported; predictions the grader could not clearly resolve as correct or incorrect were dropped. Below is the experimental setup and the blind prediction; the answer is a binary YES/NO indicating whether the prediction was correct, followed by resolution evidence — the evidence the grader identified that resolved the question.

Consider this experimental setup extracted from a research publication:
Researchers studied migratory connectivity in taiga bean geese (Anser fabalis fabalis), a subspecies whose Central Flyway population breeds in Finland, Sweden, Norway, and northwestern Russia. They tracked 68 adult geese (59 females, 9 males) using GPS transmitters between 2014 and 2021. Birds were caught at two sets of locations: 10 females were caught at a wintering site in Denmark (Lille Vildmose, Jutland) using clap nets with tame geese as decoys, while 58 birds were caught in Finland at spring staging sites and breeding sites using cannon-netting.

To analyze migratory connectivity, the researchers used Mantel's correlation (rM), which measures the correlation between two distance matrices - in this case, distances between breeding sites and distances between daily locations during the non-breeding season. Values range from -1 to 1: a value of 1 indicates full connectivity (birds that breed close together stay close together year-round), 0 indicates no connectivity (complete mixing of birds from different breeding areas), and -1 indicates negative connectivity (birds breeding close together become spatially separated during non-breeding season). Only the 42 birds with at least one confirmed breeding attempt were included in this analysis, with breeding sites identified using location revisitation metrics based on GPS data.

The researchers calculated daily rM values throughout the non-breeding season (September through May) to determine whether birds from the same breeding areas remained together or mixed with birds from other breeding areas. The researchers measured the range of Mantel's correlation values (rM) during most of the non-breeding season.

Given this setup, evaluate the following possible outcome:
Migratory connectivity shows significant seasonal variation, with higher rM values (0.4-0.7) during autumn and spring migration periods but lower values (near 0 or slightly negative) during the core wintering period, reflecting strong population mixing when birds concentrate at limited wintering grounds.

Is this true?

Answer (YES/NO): NO